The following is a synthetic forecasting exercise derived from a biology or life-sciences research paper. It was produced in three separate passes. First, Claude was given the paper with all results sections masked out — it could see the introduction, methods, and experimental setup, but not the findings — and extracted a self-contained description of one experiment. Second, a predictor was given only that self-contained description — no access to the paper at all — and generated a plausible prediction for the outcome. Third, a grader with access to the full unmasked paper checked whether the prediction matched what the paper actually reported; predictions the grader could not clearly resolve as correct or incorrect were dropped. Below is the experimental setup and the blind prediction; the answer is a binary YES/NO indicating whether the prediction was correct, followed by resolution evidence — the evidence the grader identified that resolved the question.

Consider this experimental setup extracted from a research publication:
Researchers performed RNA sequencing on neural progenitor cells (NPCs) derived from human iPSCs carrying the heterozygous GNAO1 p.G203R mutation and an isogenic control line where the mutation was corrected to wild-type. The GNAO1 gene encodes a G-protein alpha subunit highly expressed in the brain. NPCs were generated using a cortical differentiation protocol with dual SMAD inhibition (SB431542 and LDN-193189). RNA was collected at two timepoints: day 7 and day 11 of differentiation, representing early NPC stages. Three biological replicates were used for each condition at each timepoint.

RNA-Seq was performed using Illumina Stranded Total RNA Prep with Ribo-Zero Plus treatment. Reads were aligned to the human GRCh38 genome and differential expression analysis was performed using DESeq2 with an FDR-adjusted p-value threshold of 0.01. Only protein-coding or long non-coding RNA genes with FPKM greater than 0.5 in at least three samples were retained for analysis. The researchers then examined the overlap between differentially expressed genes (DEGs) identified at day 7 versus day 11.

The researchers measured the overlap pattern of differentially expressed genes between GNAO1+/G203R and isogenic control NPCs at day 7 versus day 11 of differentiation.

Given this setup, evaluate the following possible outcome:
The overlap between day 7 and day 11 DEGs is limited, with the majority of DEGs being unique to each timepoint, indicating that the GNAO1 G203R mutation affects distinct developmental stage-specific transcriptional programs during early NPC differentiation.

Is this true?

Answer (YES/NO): NO